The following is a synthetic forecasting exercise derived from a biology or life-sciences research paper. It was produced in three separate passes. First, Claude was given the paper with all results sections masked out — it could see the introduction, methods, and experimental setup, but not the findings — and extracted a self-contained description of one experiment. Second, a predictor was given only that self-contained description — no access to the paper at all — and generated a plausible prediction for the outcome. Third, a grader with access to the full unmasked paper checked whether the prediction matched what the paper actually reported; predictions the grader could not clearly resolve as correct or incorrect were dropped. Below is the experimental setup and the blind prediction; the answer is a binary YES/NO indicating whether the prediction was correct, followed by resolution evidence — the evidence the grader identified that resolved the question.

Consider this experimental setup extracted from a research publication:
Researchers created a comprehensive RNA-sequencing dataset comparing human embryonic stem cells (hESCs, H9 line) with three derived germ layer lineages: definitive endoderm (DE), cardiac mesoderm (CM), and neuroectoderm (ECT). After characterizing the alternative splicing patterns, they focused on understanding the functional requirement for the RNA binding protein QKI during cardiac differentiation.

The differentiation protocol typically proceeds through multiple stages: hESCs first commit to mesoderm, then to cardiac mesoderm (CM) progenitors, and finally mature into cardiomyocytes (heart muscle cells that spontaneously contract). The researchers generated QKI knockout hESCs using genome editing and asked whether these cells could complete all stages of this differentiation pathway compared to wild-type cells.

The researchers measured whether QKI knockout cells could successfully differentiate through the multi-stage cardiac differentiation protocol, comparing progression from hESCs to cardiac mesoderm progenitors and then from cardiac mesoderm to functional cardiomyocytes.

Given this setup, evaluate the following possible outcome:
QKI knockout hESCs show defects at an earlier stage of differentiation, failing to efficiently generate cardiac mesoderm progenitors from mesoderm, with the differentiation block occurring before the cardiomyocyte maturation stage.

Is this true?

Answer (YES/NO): NO